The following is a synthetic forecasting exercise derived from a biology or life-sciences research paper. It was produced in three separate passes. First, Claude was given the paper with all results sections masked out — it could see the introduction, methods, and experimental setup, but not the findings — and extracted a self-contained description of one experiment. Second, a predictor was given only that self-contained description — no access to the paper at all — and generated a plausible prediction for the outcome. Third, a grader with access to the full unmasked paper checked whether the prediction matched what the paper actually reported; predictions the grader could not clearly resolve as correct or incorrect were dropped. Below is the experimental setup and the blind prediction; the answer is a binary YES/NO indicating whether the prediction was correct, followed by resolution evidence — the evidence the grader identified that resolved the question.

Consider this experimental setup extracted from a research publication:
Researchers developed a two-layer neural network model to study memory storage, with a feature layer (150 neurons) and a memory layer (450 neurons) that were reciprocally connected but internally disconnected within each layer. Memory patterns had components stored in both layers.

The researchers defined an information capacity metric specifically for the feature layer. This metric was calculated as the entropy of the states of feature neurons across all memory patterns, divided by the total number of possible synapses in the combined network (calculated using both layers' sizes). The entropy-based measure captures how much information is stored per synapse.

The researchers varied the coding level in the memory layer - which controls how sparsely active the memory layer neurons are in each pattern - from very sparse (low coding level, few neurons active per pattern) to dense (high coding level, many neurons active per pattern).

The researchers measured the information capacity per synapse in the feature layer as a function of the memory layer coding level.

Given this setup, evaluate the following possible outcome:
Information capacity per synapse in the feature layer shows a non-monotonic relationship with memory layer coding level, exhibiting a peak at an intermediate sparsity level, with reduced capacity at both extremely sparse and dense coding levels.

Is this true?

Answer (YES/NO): NO